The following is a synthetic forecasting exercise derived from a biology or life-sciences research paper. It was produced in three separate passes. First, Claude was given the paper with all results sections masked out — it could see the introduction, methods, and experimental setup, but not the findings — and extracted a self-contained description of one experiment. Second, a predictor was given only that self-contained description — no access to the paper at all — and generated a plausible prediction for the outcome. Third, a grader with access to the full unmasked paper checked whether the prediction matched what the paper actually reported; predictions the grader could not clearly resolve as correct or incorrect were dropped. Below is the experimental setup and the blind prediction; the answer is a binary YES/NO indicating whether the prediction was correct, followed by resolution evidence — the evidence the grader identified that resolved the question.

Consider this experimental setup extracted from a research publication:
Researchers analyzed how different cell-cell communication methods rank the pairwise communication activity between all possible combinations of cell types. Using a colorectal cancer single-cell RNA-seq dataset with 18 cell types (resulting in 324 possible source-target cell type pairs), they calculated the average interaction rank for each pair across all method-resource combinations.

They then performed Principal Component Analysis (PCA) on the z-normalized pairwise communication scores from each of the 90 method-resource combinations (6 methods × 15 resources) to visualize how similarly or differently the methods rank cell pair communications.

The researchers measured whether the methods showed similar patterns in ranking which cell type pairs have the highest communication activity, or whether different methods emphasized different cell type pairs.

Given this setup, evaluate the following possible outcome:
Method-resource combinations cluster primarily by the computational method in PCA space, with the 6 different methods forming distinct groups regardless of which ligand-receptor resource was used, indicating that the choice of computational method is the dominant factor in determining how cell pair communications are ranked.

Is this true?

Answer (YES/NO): YES